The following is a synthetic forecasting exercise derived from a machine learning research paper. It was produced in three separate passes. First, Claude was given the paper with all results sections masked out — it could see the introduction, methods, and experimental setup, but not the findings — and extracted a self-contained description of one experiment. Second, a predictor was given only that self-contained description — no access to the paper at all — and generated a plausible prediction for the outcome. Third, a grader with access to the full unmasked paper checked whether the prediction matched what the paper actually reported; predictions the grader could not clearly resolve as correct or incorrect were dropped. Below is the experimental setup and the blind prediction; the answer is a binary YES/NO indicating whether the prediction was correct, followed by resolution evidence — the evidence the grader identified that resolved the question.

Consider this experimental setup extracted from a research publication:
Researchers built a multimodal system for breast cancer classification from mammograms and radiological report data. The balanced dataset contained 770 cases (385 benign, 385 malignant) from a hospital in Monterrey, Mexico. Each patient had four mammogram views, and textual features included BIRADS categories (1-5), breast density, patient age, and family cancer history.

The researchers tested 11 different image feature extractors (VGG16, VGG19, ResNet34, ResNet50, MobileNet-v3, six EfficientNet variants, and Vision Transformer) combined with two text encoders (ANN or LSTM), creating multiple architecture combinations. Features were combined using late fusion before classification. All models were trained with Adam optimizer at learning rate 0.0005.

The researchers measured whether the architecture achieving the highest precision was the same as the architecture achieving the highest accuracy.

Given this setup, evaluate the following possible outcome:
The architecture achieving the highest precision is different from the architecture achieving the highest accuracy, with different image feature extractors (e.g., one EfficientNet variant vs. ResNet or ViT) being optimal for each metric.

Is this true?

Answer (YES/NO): NO